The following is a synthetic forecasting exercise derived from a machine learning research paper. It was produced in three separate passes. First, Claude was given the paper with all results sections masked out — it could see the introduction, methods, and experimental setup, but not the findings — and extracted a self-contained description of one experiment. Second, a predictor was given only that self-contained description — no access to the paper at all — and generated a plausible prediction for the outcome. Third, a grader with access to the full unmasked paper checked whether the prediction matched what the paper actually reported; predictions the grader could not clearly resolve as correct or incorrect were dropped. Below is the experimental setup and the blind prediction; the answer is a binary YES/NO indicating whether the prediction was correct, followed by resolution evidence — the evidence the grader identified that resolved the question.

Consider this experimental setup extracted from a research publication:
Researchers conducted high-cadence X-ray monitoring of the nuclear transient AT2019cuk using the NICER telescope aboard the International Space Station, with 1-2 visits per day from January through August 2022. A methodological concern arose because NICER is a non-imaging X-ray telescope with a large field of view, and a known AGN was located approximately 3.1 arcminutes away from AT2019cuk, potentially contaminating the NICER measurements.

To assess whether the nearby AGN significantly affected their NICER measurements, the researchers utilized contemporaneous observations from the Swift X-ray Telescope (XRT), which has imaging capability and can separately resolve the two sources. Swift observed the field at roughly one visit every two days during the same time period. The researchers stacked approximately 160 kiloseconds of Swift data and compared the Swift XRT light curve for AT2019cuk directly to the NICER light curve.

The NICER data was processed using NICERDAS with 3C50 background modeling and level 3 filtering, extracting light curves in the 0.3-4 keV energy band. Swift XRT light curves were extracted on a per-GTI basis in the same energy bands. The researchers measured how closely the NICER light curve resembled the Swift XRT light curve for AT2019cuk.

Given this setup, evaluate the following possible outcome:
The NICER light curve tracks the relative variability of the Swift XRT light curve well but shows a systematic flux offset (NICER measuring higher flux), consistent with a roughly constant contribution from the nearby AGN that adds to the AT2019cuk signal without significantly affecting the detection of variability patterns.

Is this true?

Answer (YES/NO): NO